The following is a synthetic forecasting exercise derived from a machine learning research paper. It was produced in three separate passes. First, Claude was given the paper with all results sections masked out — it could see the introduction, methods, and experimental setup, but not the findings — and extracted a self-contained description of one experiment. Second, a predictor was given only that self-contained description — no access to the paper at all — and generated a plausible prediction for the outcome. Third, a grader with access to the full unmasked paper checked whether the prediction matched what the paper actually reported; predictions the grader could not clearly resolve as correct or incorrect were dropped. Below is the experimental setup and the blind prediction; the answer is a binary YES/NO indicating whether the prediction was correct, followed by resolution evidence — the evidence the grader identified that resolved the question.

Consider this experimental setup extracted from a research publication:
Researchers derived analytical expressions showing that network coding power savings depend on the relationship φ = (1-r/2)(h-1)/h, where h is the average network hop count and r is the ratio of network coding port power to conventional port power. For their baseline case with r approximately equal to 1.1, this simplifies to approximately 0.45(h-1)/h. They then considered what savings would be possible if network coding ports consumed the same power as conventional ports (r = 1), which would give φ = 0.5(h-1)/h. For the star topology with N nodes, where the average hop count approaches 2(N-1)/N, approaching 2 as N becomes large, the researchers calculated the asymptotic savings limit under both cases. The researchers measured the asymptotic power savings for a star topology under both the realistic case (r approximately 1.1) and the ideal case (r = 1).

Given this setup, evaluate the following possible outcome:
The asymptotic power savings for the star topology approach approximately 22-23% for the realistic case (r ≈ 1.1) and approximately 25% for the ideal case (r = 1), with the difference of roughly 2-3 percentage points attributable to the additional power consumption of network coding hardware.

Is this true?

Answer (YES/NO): YES